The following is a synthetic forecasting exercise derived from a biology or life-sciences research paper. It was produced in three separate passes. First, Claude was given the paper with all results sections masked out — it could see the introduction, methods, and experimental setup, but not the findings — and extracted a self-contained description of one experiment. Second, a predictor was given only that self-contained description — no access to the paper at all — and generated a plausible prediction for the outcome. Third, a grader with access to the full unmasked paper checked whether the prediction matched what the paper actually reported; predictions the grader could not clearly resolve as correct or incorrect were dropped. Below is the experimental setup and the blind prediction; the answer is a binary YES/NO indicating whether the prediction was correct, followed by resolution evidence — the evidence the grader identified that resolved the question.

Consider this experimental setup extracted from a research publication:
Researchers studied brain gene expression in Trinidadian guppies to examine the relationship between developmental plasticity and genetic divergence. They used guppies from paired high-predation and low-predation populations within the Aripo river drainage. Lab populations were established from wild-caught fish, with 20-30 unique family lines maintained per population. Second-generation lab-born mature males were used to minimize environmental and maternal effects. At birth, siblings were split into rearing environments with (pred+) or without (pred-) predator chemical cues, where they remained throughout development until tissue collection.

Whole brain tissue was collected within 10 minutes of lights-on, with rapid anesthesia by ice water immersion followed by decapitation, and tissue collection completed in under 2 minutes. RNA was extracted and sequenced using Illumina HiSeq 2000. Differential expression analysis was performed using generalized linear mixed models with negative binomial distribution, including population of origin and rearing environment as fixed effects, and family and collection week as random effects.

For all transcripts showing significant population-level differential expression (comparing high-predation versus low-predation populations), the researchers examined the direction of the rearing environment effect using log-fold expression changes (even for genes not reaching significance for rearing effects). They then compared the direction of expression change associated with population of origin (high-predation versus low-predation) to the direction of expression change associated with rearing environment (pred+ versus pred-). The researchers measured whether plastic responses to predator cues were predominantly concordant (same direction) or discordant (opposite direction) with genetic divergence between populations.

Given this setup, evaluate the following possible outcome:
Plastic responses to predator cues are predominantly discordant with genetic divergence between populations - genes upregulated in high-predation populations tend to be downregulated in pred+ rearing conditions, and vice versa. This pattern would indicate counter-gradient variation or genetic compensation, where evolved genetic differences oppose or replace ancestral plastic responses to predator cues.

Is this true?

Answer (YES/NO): NO